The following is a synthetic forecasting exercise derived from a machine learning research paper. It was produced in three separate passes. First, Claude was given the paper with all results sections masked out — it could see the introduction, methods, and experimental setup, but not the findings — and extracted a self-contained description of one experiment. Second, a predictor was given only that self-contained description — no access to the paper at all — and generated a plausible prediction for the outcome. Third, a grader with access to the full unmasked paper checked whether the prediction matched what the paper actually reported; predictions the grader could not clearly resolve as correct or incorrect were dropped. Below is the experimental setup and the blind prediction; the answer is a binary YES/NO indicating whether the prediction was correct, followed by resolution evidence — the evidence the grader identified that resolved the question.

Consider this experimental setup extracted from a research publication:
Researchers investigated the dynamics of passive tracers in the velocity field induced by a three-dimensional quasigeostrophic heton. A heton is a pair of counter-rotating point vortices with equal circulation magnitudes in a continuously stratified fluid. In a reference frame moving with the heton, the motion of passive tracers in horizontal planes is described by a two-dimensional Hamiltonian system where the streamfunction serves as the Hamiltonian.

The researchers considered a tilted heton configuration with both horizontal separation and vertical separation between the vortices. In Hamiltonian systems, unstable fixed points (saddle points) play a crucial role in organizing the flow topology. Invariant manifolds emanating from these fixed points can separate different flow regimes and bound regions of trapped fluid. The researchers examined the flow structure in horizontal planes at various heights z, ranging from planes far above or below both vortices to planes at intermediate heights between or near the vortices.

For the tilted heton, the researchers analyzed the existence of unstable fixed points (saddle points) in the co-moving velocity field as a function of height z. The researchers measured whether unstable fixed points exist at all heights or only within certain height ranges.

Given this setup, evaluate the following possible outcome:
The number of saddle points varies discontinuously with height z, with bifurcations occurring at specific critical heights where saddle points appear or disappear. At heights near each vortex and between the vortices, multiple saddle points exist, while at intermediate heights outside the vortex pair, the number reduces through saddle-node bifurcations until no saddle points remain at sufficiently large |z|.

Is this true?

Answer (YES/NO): NO